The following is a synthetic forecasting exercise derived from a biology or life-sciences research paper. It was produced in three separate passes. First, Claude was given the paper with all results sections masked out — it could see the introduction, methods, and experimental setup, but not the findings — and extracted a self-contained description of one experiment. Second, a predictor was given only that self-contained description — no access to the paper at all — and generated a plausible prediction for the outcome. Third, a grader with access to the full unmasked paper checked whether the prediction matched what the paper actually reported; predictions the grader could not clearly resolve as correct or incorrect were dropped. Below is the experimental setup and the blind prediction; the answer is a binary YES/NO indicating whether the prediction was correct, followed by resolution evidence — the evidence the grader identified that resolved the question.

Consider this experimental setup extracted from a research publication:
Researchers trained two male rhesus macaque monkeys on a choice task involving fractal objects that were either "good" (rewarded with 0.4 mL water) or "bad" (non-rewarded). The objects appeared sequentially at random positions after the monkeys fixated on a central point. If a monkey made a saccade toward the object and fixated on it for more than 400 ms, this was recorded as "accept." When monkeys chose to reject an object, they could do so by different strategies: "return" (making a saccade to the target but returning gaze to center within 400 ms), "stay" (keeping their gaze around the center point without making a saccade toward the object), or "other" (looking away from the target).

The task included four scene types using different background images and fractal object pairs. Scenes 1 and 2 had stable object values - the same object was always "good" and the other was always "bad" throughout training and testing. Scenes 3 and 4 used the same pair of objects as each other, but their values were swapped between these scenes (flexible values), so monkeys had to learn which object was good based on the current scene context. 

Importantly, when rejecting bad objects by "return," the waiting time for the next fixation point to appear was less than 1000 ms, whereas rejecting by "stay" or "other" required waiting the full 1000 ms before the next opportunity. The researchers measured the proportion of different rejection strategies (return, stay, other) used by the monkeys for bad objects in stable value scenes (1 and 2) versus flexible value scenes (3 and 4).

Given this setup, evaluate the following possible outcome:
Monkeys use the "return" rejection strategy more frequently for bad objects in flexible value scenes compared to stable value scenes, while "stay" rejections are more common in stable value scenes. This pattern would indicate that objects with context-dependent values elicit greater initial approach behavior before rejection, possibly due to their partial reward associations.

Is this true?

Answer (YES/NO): YES